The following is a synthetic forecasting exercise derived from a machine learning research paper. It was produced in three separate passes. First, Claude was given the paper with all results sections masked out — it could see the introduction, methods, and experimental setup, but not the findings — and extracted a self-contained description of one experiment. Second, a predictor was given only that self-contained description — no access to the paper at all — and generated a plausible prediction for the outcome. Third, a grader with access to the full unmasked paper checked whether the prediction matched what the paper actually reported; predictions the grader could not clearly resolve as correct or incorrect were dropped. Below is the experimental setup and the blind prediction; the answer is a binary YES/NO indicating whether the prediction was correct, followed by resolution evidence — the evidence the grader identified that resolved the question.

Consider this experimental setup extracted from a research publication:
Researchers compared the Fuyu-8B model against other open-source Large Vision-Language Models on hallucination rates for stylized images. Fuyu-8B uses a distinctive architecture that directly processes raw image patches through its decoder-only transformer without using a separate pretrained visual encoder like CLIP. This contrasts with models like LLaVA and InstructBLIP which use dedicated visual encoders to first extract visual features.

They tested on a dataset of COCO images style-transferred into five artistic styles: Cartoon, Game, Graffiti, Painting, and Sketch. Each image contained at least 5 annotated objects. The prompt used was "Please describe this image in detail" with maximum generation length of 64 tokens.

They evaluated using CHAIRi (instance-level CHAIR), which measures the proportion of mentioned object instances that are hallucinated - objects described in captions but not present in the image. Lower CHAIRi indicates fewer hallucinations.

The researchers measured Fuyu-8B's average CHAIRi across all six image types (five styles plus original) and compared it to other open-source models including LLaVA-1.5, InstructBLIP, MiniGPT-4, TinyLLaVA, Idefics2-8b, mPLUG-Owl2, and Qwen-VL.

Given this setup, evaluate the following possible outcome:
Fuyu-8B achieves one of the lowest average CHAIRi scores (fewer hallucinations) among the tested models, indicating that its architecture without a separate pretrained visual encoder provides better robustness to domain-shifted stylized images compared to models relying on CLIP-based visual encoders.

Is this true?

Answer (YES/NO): NO